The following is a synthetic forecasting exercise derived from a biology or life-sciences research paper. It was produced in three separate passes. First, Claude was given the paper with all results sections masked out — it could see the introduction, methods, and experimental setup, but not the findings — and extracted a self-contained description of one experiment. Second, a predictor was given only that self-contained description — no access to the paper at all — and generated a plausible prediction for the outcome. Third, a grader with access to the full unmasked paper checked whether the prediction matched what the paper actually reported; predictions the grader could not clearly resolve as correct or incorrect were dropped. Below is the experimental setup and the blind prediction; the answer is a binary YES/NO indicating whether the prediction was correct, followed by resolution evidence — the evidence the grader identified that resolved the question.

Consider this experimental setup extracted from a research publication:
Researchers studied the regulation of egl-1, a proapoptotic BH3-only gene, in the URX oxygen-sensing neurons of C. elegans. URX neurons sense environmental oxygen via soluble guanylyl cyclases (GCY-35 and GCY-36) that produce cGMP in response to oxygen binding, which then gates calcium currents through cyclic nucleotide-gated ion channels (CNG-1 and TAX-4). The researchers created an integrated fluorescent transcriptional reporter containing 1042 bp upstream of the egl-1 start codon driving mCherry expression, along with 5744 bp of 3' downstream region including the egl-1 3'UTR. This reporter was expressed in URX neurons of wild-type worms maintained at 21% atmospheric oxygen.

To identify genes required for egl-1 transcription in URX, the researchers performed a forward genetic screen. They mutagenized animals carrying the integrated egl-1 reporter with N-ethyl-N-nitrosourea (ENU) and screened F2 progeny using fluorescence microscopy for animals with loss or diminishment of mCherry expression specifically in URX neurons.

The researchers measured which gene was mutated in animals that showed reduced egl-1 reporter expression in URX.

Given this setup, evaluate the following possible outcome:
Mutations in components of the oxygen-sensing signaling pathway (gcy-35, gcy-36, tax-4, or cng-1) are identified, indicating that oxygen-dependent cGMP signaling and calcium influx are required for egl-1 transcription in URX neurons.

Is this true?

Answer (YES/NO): YES